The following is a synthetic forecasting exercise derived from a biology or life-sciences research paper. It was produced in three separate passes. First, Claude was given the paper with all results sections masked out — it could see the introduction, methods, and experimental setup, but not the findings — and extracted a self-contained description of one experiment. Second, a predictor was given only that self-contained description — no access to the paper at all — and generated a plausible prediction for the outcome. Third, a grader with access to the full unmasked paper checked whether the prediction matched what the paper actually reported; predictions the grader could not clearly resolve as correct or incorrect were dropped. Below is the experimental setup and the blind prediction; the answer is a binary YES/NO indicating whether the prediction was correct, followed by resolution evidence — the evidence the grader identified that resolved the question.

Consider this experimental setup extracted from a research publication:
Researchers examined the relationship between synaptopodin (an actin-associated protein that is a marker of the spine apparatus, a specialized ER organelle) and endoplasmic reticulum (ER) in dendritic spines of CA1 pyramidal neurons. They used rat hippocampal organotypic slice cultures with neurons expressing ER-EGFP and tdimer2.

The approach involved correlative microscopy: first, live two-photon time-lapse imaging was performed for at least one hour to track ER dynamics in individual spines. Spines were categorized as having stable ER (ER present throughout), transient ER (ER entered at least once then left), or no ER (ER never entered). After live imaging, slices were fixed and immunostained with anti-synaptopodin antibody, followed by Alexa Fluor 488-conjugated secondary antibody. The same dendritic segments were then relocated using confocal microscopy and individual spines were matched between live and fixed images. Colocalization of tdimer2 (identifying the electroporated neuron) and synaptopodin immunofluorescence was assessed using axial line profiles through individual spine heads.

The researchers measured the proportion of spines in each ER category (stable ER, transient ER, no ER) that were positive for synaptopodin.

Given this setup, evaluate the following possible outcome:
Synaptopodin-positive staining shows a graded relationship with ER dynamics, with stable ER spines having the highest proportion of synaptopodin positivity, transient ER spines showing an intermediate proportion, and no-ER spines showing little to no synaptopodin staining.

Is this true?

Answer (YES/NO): YES